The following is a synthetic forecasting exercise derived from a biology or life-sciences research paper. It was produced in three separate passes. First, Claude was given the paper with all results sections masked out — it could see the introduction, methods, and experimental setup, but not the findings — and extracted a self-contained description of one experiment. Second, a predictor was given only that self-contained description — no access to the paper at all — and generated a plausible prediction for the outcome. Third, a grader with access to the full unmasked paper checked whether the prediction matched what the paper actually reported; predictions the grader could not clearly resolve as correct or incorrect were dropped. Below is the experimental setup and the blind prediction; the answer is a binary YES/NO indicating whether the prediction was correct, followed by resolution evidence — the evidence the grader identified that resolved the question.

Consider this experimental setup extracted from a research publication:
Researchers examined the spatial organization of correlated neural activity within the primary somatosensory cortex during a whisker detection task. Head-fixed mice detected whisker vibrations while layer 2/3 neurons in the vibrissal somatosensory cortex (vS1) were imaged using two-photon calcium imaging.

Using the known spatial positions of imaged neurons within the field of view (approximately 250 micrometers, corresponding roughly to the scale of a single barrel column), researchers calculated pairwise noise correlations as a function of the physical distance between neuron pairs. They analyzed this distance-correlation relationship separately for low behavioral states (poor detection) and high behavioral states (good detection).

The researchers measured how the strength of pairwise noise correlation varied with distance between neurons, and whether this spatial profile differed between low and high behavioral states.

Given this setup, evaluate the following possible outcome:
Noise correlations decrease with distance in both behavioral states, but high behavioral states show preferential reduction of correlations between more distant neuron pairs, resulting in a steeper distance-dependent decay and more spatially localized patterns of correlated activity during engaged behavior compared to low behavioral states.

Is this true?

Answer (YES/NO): YES